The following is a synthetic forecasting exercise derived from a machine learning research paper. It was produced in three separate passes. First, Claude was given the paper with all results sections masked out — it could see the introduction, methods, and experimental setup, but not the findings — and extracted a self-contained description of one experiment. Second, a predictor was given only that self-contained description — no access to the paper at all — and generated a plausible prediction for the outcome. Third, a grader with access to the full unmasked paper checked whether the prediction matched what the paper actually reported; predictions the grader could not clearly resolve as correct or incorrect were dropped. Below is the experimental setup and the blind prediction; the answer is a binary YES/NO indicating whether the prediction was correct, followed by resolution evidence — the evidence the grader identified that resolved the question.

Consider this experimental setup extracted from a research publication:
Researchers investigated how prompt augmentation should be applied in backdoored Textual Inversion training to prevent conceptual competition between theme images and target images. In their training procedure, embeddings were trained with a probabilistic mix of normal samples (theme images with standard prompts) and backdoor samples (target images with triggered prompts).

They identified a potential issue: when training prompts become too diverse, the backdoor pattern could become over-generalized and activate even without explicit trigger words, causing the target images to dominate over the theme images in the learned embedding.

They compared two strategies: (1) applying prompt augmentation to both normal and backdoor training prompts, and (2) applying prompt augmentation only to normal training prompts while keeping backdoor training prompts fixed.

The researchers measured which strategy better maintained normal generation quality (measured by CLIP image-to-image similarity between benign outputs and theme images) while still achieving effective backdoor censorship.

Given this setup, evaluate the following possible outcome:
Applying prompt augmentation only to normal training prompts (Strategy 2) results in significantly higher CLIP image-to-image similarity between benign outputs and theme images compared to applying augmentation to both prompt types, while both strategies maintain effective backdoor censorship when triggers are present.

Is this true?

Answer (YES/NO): NO